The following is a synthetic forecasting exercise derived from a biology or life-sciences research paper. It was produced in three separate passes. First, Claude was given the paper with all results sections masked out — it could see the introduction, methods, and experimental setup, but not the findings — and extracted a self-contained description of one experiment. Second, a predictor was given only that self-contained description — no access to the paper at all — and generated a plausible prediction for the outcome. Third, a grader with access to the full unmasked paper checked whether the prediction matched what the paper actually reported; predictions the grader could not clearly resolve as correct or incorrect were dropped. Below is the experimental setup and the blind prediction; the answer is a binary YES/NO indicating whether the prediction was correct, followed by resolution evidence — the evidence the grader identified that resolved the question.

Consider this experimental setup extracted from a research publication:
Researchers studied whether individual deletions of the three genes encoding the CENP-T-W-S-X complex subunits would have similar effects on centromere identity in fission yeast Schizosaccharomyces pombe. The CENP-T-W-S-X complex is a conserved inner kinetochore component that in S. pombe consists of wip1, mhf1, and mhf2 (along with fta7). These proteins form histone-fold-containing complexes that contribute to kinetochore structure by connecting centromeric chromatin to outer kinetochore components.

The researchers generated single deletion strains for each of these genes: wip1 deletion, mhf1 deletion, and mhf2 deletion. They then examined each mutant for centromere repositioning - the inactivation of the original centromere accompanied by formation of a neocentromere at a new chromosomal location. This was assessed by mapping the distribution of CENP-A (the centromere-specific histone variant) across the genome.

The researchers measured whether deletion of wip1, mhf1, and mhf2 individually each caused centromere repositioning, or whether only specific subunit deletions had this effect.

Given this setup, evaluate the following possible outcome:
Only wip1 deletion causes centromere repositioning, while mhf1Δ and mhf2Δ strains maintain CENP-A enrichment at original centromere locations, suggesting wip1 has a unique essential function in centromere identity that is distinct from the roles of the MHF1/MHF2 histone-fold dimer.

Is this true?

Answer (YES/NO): NO